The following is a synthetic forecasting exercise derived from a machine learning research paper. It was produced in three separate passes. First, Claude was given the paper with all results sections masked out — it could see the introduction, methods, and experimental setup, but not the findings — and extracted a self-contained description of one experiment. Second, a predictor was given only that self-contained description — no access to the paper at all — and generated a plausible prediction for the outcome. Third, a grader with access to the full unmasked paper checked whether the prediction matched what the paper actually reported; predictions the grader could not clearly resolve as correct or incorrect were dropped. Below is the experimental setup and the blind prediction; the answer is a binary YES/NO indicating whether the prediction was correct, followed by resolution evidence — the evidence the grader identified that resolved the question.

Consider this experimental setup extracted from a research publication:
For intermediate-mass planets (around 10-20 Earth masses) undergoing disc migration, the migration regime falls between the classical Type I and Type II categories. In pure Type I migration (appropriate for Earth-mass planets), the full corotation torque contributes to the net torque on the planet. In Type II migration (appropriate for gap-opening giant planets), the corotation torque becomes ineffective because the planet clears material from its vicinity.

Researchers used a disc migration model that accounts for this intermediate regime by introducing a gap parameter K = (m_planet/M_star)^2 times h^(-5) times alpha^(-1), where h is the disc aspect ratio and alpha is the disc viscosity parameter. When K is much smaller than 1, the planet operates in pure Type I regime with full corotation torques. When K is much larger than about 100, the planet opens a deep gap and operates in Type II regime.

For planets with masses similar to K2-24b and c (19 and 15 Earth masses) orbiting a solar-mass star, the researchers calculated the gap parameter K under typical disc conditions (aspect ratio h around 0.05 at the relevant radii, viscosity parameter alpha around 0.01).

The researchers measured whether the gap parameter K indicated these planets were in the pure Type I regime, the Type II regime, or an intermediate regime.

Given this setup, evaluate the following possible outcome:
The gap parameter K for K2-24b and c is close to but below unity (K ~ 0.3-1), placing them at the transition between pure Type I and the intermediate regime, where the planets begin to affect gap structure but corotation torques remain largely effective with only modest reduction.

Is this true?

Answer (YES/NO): NO